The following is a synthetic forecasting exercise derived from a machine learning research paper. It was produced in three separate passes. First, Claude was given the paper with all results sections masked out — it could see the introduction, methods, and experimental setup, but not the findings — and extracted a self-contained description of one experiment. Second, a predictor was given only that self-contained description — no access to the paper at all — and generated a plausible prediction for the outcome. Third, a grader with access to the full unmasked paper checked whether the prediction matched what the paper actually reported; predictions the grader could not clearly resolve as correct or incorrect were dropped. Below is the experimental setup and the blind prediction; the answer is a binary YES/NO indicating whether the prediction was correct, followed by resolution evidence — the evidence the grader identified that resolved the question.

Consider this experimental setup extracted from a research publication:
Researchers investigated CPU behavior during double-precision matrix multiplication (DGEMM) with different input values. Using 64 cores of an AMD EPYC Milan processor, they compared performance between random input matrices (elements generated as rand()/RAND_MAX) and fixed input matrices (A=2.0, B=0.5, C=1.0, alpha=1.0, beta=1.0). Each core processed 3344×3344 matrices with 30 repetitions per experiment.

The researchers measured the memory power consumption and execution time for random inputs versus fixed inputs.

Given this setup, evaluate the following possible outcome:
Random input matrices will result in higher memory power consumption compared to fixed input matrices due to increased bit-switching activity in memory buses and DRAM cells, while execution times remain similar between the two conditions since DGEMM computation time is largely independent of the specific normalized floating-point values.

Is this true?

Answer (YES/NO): NO